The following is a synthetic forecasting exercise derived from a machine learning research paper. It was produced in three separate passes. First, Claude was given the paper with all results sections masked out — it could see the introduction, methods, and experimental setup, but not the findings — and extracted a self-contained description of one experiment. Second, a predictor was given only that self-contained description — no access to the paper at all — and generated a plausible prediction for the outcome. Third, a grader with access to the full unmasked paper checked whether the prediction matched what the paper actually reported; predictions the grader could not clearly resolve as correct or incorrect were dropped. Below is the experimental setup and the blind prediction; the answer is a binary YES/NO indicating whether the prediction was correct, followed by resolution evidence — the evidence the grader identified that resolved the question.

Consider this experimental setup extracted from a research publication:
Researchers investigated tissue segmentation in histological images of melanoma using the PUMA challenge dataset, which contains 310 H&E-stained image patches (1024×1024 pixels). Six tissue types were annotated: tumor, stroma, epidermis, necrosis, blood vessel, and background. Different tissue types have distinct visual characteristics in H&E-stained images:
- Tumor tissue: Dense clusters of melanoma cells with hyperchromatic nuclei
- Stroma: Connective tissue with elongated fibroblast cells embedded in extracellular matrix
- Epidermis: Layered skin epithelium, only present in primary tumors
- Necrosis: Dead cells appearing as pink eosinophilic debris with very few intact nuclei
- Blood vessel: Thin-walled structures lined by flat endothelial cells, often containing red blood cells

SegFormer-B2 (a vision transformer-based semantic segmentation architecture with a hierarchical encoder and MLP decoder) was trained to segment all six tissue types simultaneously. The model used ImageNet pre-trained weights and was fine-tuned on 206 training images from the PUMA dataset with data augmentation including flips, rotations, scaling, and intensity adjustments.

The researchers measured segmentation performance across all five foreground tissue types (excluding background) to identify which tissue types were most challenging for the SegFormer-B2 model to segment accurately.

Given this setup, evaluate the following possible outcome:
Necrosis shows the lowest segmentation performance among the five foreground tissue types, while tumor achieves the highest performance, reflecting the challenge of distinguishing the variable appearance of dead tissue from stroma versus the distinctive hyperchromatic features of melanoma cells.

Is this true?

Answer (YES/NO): YES